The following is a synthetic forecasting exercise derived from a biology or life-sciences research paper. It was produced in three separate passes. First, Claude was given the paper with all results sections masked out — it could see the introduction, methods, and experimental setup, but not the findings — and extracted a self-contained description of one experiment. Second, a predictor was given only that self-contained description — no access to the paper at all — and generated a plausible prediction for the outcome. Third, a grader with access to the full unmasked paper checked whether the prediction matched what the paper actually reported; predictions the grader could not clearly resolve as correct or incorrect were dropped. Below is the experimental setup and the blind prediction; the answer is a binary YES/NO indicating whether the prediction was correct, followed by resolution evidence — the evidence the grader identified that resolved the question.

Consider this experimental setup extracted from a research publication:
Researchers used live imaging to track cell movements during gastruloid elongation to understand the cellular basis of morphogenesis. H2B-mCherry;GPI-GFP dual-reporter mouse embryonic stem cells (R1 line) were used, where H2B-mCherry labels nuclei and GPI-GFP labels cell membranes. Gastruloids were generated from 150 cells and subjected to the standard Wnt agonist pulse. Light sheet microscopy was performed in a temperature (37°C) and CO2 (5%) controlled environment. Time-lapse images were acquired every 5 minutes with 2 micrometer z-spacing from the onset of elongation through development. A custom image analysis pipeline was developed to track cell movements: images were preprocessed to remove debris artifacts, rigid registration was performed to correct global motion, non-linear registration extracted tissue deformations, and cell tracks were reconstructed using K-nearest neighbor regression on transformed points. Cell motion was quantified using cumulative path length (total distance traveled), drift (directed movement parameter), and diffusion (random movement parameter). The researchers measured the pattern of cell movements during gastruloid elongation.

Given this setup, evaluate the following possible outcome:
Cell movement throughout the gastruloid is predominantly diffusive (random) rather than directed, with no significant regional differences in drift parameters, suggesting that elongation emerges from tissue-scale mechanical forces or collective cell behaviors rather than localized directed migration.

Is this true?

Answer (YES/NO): NO